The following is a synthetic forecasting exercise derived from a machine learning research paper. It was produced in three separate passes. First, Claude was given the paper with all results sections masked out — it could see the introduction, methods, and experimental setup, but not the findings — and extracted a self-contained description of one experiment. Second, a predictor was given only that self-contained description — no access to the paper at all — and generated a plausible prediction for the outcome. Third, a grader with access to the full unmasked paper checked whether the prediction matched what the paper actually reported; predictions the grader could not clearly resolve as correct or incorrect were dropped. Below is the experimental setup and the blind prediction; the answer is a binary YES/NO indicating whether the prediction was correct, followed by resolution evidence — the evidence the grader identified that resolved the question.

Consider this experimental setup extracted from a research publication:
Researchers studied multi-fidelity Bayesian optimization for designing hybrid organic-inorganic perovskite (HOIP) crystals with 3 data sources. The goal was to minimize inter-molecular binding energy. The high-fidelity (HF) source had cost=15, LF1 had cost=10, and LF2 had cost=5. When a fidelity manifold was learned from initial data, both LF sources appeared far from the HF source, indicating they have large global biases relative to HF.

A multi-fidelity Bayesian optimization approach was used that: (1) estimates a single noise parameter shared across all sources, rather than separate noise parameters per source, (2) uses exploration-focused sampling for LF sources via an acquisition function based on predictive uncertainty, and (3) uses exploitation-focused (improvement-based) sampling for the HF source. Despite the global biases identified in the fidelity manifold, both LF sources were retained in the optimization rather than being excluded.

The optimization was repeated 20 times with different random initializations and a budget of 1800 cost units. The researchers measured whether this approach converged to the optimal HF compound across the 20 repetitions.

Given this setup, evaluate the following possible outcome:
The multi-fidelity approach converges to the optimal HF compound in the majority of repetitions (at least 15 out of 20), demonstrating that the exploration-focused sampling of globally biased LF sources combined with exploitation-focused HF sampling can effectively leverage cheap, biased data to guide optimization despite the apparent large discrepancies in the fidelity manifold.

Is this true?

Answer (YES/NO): NO